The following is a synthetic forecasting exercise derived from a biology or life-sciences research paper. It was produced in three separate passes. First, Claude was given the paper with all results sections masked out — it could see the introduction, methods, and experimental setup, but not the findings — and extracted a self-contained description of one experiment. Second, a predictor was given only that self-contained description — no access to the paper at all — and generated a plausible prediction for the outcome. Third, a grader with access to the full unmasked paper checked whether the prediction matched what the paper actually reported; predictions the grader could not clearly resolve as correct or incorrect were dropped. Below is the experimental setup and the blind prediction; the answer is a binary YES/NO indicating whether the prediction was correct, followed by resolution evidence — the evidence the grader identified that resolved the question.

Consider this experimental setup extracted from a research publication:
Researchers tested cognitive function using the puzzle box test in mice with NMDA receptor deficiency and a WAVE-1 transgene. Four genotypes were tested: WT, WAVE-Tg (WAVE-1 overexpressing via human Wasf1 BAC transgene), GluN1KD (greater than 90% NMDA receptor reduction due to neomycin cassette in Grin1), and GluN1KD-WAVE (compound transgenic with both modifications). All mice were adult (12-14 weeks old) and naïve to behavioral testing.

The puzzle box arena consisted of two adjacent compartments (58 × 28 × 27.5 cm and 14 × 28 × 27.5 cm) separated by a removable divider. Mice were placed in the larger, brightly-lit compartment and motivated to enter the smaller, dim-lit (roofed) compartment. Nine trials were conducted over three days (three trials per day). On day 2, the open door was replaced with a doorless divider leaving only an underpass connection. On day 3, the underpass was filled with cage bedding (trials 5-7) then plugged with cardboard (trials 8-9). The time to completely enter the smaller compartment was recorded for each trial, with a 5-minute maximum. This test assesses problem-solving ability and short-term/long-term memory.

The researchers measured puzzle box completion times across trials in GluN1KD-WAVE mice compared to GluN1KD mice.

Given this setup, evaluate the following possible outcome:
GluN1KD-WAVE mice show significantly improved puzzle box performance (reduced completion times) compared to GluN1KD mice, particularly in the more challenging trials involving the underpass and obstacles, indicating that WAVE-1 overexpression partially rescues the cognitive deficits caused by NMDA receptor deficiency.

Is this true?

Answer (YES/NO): NO